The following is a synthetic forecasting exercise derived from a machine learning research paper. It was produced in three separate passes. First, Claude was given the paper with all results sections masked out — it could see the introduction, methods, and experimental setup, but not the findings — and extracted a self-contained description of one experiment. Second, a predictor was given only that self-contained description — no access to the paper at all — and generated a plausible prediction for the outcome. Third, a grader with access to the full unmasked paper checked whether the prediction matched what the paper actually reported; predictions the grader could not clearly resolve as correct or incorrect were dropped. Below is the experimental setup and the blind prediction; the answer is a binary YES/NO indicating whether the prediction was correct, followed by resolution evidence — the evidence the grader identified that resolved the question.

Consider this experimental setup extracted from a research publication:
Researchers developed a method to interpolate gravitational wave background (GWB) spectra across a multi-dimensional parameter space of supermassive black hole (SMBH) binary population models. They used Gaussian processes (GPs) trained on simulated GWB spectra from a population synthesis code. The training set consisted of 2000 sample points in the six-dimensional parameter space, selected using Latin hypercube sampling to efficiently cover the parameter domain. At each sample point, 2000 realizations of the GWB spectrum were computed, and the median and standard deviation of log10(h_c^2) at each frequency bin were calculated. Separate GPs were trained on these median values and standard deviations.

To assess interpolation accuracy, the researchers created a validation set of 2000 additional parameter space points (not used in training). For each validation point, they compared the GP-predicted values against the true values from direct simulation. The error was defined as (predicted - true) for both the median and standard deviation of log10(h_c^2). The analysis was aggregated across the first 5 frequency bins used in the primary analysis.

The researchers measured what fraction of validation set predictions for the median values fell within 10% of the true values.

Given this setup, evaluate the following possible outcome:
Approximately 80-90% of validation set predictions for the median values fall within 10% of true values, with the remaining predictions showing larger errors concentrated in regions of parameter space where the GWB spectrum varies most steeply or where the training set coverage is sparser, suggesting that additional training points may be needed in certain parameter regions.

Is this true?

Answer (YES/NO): NO